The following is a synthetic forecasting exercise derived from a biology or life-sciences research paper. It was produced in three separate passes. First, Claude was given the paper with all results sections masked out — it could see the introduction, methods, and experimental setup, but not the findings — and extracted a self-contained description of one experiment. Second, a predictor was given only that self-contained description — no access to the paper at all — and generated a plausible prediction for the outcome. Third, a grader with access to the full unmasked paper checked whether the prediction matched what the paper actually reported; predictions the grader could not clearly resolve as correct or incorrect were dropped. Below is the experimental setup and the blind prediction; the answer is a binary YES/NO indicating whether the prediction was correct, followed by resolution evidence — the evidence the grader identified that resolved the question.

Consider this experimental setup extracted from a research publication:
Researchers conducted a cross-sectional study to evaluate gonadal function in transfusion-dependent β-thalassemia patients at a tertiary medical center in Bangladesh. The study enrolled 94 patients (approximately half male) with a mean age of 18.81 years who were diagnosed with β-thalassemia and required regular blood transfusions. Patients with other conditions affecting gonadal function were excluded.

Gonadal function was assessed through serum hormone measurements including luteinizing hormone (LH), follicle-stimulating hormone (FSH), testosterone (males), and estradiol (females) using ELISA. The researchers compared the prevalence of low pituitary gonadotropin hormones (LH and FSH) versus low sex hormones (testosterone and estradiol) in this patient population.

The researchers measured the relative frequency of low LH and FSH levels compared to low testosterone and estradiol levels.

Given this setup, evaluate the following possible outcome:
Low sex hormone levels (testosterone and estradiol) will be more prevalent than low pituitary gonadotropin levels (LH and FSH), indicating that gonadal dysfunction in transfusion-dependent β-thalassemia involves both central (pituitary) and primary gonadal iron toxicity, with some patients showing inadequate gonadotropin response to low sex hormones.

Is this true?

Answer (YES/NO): YES